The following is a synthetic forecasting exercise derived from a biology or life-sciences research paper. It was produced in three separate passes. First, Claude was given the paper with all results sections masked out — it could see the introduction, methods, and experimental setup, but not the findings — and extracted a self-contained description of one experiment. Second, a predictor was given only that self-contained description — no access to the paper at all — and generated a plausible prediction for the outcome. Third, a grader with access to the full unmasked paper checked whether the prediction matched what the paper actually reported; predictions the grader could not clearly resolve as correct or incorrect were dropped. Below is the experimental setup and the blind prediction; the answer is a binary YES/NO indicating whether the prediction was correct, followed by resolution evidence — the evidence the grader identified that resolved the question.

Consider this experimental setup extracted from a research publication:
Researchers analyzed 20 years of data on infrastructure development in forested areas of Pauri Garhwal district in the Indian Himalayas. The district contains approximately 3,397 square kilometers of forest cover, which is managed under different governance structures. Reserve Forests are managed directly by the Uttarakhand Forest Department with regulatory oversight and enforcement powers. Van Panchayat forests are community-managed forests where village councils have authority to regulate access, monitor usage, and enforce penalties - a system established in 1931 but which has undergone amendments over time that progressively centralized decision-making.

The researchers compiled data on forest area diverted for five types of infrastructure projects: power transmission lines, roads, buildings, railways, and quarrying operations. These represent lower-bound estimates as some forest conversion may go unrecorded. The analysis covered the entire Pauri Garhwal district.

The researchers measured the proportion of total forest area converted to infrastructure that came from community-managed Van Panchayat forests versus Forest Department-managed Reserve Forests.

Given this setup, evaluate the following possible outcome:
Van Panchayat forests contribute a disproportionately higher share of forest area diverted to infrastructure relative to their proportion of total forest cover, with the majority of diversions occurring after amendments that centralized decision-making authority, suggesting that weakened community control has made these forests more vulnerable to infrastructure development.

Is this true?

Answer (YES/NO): NO